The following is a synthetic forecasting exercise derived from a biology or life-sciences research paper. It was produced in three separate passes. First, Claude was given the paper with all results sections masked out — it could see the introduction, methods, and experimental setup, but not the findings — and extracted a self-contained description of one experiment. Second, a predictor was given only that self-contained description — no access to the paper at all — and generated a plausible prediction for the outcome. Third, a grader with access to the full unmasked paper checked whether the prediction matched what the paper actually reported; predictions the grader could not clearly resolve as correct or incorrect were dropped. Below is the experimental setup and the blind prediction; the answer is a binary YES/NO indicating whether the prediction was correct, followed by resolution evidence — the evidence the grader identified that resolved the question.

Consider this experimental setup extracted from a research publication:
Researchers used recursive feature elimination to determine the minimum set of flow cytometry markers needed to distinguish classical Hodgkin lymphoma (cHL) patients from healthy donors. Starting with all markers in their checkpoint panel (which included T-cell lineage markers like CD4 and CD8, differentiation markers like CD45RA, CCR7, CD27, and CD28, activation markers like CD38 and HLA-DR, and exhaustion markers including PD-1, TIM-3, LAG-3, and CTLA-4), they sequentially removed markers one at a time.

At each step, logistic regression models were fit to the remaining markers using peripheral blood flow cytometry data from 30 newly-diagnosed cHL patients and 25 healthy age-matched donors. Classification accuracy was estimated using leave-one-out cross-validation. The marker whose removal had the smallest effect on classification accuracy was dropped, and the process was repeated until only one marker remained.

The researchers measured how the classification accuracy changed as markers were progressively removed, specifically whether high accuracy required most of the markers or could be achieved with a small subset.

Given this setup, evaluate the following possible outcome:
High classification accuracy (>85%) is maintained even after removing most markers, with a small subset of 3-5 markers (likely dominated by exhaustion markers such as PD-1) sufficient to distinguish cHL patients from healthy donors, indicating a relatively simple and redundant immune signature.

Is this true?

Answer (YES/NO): NO